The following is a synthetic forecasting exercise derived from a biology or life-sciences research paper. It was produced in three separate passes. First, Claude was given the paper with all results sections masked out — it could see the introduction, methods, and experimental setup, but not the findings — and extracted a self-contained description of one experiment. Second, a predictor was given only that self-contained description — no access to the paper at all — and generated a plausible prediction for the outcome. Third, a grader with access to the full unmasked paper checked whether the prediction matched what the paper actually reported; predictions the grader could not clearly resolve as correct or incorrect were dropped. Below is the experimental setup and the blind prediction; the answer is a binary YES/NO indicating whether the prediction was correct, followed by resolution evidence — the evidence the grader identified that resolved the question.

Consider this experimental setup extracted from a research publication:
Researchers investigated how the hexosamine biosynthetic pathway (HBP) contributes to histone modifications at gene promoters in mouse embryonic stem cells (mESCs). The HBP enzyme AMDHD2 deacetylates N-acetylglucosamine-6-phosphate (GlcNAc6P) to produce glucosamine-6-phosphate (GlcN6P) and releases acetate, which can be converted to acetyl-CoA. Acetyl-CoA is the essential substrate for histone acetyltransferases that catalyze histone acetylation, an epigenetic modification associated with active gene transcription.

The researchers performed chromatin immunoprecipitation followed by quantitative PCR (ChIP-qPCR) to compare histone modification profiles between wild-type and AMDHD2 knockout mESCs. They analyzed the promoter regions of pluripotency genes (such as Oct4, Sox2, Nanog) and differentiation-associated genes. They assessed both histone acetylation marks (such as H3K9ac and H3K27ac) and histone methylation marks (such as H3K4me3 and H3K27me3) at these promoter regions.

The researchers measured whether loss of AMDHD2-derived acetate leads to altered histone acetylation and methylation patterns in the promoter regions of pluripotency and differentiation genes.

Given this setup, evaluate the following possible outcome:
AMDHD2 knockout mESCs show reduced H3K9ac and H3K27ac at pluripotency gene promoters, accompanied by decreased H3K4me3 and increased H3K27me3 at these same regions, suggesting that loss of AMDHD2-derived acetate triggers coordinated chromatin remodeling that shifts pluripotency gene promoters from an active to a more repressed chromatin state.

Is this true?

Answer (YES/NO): NO